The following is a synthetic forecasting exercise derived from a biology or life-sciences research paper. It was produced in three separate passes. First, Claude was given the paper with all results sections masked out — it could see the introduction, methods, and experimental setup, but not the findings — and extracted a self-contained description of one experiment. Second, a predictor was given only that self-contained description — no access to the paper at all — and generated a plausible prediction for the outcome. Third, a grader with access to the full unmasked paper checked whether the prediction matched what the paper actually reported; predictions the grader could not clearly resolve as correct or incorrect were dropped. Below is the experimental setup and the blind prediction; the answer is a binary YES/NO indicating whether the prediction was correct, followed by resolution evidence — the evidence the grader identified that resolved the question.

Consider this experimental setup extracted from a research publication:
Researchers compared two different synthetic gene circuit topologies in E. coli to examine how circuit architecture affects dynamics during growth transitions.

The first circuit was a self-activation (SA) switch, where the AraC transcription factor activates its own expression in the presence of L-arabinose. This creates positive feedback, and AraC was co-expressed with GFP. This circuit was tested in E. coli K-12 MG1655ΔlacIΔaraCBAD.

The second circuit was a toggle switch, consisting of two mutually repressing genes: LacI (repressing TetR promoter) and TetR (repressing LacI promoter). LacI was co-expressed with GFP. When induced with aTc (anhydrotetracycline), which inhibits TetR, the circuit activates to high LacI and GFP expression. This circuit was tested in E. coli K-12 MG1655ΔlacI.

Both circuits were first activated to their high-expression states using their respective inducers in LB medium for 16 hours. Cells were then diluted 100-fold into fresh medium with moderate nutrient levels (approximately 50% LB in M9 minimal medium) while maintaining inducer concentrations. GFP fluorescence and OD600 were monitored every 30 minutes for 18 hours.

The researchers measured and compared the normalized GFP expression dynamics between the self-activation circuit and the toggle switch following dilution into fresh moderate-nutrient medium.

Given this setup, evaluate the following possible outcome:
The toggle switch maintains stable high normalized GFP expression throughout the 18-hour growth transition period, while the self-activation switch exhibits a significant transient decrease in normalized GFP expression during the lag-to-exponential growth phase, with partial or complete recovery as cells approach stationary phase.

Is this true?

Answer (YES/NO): NO